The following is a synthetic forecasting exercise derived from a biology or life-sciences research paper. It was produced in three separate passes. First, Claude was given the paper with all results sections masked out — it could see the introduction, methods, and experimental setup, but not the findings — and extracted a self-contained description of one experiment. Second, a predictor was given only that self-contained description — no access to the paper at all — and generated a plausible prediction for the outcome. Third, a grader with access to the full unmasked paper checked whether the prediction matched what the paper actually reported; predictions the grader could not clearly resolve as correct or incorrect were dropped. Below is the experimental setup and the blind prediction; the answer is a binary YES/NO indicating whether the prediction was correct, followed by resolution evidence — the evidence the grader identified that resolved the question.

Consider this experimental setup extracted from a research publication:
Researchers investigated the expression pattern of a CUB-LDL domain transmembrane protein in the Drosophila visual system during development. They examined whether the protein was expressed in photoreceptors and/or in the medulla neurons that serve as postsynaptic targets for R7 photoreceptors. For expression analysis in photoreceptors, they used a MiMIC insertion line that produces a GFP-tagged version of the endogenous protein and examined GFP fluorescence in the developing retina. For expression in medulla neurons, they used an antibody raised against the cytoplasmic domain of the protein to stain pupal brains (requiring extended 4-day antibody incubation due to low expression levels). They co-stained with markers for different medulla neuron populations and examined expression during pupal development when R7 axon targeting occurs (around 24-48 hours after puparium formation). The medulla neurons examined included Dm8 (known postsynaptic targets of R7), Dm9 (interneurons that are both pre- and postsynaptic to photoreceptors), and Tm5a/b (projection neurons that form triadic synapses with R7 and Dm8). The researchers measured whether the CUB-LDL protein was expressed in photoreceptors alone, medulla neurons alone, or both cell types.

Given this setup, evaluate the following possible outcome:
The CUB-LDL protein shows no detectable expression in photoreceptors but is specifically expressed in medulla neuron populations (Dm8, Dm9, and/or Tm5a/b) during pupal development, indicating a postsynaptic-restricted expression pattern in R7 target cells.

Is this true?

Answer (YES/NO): NO